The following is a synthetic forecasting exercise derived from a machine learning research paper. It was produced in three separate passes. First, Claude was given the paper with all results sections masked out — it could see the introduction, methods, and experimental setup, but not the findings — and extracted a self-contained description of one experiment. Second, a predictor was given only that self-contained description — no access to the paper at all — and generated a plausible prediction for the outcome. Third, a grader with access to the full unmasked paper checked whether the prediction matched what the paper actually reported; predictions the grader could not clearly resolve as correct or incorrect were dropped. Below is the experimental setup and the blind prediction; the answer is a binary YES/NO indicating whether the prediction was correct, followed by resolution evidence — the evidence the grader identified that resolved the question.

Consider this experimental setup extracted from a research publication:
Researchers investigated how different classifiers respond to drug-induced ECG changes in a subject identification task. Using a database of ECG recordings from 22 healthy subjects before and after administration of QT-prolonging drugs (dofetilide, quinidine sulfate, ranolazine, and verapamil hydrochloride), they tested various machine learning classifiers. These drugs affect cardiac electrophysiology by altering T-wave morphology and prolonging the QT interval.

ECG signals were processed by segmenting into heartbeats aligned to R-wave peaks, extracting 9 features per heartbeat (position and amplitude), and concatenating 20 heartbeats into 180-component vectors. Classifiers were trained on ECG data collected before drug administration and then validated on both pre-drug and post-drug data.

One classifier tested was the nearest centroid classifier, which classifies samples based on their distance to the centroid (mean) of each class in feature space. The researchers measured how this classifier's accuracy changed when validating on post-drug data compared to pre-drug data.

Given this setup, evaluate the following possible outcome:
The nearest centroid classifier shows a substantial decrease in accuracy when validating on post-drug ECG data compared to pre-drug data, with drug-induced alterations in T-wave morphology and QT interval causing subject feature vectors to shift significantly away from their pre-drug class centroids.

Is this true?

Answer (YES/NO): NO